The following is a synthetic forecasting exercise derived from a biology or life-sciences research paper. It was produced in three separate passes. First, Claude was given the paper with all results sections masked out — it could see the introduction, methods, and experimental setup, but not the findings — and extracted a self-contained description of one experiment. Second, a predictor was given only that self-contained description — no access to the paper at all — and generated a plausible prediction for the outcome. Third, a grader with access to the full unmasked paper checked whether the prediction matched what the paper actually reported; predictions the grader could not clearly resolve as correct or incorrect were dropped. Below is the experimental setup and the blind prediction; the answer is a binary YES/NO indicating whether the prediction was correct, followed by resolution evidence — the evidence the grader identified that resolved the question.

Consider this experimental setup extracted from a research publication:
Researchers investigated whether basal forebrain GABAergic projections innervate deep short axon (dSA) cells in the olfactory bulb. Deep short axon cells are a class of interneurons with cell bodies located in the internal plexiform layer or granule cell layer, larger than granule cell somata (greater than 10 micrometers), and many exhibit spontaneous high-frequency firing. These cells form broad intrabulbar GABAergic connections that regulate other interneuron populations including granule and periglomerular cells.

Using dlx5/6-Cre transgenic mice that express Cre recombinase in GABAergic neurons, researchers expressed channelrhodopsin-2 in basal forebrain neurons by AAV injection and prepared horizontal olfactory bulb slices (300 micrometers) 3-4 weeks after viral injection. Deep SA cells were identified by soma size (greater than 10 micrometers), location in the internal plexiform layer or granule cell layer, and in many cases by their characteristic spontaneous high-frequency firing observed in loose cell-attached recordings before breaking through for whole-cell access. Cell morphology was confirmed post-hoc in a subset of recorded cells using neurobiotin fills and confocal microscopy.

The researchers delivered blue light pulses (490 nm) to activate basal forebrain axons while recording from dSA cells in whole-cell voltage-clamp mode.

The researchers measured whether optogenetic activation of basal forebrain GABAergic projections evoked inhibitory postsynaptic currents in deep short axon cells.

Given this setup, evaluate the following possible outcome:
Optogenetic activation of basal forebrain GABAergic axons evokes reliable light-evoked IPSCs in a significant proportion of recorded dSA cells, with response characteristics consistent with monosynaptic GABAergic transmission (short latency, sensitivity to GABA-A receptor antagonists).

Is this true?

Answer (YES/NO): YES